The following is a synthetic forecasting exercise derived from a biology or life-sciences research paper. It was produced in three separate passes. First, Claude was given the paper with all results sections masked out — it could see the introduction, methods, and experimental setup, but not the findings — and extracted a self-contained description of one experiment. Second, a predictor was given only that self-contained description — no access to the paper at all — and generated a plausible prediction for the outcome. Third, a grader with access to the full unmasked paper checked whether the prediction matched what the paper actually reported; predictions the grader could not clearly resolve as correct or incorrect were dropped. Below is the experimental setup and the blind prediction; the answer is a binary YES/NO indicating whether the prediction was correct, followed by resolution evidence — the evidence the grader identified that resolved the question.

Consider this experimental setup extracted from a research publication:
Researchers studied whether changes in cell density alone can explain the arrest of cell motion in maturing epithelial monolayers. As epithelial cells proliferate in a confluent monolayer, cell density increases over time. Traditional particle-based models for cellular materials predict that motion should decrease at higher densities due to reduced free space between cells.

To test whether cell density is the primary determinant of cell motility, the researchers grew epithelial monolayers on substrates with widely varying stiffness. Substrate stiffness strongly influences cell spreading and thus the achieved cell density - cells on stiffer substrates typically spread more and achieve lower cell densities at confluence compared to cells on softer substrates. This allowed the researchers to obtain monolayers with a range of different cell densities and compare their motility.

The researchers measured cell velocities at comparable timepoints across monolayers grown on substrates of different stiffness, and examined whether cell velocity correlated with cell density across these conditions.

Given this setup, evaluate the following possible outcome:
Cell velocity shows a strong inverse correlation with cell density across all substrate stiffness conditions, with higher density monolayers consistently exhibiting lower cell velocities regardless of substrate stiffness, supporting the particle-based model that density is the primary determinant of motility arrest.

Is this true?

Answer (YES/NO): NO